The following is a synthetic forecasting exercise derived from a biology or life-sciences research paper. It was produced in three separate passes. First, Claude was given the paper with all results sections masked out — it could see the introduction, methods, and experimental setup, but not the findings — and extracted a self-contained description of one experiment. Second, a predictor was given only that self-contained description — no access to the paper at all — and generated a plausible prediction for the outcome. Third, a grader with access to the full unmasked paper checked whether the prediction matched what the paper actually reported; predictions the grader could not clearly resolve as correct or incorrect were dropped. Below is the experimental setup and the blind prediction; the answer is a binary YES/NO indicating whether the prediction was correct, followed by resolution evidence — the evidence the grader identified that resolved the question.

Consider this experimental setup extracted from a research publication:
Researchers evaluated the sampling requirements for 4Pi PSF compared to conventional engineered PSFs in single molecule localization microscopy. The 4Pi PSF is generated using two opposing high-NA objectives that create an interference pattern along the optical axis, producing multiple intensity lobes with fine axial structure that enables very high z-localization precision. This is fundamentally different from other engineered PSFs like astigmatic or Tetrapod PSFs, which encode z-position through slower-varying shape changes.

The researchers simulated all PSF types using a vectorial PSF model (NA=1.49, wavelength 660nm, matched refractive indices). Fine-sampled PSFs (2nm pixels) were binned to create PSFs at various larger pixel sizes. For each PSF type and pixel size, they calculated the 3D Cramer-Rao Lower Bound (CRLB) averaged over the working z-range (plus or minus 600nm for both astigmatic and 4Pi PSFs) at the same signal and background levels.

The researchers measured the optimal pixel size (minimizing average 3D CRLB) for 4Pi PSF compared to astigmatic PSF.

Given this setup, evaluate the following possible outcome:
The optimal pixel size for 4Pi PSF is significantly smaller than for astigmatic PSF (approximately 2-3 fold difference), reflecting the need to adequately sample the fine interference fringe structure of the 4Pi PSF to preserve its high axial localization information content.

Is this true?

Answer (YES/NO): NO